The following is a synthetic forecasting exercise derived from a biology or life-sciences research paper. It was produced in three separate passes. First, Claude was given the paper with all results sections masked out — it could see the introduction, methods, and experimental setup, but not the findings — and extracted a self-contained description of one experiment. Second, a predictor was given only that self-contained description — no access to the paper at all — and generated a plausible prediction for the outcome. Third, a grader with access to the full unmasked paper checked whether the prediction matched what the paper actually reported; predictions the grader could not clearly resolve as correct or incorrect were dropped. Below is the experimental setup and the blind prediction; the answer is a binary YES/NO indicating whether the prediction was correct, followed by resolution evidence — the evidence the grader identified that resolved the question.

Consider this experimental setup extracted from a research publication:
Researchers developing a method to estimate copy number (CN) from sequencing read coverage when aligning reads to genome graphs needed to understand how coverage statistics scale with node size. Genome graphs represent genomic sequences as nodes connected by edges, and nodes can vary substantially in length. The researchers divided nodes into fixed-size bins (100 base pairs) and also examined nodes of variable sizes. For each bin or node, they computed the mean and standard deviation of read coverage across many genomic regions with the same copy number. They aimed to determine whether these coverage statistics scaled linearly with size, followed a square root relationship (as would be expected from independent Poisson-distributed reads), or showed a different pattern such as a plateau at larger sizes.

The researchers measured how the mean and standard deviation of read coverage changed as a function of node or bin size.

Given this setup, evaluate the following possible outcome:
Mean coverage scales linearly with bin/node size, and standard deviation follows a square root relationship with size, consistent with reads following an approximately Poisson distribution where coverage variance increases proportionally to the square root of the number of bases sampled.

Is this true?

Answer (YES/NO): NO